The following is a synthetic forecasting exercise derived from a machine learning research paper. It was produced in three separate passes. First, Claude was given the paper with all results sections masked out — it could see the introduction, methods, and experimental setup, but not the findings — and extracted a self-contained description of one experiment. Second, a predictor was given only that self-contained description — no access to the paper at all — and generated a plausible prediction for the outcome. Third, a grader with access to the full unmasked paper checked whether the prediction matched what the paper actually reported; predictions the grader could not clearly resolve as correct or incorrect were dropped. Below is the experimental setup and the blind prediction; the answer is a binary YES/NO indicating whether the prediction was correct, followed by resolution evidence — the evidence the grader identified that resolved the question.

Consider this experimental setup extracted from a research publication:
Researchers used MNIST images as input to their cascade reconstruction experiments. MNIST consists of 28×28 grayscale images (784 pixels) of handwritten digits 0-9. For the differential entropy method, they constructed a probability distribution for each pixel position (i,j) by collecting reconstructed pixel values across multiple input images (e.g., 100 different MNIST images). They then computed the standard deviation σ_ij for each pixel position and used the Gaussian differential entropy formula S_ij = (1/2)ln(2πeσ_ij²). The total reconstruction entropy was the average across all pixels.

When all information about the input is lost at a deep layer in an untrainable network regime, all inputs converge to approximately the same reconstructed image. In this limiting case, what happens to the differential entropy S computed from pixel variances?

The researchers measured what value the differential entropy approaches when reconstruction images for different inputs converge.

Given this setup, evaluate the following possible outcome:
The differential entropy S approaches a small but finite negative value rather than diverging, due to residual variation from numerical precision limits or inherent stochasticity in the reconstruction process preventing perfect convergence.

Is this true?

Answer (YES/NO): NO